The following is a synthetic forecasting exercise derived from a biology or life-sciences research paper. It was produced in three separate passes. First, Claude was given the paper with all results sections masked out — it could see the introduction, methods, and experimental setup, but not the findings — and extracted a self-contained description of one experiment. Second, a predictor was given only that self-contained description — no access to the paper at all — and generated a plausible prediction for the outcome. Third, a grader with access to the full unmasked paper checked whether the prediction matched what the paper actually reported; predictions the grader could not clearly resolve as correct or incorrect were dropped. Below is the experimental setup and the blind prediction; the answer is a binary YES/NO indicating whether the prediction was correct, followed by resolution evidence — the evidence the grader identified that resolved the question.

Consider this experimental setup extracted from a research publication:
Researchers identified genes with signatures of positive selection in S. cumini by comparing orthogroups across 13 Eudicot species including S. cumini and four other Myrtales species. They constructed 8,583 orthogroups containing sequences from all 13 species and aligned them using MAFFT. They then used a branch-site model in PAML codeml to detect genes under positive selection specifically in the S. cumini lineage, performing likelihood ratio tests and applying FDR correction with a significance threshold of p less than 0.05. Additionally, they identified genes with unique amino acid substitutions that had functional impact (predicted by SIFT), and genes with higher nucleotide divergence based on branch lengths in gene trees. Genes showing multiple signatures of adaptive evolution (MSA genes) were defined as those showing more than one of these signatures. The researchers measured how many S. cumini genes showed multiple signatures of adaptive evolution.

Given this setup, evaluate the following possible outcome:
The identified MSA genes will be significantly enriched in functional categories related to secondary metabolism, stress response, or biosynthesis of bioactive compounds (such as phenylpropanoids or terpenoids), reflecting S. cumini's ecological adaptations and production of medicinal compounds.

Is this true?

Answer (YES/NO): YES